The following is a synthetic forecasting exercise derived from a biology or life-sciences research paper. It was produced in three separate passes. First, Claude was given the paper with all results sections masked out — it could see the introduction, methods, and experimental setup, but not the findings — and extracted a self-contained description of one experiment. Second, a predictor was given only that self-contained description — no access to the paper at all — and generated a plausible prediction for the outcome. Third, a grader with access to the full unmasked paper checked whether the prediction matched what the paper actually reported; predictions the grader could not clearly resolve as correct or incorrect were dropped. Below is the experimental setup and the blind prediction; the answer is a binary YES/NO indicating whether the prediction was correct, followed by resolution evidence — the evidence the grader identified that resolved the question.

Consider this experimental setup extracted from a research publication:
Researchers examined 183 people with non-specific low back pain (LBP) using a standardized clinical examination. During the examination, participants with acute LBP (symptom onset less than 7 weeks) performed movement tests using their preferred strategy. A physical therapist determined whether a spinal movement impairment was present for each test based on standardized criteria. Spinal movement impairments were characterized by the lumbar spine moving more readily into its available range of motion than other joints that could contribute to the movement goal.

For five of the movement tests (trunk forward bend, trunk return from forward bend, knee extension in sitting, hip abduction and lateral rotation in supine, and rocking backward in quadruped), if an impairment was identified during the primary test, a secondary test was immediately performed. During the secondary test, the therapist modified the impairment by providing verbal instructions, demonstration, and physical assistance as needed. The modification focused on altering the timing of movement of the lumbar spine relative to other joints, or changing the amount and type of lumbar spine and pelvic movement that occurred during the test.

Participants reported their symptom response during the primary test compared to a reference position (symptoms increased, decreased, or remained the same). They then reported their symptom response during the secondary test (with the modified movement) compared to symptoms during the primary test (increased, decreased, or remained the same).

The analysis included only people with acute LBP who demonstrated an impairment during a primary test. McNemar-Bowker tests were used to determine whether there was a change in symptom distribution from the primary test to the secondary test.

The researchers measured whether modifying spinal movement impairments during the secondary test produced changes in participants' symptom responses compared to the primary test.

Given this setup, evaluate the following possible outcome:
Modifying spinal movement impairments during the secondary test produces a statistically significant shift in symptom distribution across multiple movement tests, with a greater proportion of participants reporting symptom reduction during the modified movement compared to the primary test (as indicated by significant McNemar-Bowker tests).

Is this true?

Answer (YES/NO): NO